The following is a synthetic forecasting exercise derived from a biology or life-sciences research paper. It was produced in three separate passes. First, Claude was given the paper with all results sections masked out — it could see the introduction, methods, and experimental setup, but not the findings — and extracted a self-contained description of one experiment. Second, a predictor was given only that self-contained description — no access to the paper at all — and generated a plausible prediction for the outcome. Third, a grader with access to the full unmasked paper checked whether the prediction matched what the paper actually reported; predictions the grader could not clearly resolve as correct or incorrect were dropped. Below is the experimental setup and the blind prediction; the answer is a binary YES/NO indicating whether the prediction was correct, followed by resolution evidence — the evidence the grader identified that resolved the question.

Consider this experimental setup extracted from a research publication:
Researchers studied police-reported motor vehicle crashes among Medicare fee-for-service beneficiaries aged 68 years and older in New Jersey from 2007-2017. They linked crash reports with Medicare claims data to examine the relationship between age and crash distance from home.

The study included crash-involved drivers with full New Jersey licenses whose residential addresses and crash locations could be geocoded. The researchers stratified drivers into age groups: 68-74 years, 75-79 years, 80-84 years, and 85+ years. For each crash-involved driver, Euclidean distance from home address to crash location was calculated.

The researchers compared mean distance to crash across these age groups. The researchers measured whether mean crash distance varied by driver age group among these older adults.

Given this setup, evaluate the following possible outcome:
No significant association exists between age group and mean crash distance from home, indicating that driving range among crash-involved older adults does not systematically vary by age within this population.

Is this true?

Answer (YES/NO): NO